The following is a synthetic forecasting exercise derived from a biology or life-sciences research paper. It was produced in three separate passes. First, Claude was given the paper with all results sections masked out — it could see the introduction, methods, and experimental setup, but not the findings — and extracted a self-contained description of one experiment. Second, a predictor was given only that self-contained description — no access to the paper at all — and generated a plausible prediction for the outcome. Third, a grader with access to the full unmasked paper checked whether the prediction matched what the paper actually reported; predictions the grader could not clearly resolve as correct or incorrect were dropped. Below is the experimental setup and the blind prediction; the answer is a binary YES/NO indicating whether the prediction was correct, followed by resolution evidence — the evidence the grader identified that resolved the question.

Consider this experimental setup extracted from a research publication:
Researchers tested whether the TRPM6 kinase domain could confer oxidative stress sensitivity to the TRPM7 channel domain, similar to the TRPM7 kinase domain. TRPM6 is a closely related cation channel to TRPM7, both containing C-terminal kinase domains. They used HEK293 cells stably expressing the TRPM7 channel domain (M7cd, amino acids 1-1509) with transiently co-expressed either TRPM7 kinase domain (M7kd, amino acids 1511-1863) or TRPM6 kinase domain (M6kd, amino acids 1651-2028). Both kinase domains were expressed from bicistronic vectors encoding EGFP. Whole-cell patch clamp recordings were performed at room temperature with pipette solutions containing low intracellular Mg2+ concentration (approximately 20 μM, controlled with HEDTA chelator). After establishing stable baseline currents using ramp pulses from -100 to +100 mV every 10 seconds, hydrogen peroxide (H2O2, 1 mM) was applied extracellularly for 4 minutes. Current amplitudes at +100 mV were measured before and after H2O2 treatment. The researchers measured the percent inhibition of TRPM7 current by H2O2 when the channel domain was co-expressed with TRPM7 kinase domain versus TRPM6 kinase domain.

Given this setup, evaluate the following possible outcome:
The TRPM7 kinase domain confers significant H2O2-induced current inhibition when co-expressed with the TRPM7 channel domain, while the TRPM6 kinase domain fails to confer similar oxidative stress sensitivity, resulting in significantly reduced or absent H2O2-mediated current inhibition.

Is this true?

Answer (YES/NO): NO